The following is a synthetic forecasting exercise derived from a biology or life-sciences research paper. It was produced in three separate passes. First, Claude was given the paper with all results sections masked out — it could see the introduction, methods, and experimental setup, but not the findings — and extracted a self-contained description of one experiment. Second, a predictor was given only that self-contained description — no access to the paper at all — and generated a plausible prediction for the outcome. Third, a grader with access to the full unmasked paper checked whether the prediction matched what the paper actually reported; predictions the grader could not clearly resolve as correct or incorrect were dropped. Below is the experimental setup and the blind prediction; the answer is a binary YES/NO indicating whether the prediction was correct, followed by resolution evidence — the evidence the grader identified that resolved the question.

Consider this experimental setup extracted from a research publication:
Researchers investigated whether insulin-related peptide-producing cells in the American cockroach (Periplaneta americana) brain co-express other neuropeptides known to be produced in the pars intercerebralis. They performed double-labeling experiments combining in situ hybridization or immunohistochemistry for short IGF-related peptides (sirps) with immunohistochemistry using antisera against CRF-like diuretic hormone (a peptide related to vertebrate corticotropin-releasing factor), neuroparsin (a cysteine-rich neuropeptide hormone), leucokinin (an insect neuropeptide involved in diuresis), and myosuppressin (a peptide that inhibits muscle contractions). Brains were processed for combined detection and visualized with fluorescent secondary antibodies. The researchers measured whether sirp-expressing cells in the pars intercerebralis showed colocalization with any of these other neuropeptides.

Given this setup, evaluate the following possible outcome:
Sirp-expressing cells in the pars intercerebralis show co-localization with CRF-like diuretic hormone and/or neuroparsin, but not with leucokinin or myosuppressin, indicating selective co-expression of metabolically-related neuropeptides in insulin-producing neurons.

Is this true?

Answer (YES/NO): NO